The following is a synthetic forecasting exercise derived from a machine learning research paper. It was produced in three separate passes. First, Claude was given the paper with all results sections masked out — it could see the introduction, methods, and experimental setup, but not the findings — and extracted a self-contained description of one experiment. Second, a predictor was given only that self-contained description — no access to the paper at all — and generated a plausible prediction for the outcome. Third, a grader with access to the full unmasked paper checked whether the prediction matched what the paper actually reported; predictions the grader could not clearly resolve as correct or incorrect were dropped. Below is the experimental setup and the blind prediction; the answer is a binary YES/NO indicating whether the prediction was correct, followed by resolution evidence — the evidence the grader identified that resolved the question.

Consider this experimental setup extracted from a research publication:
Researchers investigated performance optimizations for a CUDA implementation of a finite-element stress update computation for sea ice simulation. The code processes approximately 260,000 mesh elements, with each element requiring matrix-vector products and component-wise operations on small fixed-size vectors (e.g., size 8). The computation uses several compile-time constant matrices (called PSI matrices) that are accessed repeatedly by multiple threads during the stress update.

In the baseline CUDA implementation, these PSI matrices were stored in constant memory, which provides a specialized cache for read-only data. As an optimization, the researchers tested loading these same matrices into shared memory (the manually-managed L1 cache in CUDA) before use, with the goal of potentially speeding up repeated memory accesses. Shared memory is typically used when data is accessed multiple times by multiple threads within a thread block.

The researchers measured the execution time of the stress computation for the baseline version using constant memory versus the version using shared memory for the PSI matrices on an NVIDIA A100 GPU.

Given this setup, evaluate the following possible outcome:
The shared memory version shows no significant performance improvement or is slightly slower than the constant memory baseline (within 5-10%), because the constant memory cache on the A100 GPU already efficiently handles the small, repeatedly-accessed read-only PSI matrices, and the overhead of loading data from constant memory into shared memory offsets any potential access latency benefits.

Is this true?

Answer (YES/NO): YES